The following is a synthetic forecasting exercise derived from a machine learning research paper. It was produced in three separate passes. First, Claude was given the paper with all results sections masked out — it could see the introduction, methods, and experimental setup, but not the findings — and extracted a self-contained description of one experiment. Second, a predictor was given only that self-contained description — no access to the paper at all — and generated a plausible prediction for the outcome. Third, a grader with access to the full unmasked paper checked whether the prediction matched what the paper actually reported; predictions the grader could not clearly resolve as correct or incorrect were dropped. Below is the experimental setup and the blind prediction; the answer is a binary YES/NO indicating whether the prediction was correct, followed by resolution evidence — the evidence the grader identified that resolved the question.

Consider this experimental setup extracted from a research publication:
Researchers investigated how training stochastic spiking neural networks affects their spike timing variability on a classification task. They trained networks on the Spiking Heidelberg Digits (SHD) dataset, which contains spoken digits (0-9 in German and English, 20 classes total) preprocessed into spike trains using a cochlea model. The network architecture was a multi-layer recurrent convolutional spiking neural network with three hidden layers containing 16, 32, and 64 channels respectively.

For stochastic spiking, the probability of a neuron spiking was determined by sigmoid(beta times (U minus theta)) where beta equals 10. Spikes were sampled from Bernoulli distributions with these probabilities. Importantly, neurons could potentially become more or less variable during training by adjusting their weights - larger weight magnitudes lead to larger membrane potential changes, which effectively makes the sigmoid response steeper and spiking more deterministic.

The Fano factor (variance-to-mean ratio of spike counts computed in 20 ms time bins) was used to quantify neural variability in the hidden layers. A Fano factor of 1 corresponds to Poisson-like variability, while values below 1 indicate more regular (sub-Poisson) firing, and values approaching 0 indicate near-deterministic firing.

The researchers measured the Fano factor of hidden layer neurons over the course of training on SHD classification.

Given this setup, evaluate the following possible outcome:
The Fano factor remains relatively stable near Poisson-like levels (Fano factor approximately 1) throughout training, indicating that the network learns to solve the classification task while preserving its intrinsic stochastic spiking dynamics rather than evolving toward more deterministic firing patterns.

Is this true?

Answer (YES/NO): YES